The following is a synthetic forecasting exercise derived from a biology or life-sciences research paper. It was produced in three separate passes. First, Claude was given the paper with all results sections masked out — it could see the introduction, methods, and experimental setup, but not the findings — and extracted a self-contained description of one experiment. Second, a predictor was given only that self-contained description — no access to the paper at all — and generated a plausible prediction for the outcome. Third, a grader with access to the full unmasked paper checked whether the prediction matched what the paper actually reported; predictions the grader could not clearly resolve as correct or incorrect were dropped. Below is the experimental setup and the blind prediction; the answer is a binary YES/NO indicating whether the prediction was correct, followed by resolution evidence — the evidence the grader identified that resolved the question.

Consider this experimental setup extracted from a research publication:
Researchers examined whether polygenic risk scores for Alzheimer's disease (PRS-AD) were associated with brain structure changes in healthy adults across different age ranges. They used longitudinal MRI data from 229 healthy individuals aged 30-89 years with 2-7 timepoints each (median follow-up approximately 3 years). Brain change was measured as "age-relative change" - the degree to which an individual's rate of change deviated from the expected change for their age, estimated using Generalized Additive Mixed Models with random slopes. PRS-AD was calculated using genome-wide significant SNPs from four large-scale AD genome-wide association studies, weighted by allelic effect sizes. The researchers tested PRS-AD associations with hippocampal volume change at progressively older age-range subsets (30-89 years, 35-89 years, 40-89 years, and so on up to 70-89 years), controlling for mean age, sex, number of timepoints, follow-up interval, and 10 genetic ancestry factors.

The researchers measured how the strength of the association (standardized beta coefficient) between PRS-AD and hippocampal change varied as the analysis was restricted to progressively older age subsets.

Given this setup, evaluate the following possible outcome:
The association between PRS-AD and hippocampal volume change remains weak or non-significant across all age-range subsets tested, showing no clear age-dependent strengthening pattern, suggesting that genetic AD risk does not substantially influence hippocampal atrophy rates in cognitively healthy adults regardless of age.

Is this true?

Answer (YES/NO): NO